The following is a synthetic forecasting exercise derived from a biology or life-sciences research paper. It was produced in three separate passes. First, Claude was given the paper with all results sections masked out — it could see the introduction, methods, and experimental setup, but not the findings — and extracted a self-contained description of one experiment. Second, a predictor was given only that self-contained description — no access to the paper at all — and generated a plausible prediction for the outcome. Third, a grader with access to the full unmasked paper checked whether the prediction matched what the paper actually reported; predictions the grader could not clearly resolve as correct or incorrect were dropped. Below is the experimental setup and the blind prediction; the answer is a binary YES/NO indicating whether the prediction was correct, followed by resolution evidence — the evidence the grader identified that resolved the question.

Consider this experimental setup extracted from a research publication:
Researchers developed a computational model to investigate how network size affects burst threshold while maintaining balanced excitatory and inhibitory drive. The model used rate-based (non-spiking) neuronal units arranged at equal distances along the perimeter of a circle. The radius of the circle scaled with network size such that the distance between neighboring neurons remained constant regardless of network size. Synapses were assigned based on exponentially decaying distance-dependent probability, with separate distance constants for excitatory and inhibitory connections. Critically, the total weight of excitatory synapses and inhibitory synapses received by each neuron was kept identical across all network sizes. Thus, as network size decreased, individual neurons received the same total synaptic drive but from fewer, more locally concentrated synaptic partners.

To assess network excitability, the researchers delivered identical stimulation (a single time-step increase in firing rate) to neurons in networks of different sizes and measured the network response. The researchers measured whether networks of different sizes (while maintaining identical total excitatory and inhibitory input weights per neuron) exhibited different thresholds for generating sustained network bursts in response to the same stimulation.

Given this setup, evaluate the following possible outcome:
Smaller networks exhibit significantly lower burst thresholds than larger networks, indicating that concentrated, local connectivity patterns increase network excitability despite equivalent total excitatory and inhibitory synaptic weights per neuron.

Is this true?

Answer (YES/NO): YES